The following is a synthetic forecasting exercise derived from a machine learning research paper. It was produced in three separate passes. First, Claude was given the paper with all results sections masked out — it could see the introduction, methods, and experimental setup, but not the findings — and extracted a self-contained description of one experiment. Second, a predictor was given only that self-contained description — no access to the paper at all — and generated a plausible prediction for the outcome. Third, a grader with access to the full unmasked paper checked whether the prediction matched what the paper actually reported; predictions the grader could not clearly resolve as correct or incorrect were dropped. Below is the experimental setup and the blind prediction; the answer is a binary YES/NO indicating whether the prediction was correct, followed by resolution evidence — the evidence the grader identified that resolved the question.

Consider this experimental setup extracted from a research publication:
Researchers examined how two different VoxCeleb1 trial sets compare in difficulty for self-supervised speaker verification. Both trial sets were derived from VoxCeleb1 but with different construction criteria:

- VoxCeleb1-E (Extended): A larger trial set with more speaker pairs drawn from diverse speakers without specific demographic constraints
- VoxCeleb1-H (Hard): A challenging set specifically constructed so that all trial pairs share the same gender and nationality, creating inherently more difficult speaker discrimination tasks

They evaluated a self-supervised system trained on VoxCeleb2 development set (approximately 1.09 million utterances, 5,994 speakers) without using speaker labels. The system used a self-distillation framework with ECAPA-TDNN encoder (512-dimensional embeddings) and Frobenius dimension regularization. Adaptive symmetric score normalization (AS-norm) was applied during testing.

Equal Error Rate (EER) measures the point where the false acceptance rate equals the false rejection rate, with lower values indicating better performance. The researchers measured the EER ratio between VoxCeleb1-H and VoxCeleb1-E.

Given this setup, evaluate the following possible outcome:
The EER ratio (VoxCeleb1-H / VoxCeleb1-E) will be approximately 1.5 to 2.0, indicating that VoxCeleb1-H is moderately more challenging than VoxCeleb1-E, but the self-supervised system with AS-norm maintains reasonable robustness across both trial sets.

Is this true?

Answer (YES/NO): YES